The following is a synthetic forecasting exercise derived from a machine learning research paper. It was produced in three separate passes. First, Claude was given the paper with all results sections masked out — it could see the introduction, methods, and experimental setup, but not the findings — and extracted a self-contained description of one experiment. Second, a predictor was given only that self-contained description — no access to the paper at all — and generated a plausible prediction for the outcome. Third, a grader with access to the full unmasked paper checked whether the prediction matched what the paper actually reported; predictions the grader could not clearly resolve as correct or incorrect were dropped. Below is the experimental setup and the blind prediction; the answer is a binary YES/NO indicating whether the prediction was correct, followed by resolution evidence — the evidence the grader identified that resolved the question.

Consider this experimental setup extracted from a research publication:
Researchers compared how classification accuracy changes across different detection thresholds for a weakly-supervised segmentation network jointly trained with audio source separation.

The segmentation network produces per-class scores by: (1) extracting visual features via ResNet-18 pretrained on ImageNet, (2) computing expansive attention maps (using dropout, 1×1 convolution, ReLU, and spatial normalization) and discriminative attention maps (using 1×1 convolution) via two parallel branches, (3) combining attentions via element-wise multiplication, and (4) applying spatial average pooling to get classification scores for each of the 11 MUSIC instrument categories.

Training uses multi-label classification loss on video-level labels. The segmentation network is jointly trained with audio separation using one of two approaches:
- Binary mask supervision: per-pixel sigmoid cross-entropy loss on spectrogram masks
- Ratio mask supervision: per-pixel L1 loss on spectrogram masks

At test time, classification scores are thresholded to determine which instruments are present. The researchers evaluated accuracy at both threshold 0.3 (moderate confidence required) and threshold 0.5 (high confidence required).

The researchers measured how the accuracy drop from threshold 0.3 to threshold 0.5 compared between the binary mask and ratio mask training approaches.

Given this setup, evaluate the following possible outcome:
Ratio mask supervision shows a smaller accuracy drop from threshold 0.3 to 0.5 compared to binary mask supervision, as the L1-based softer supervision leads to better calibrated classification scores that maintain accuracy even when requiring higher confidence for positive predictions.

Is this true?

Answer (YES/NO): YES